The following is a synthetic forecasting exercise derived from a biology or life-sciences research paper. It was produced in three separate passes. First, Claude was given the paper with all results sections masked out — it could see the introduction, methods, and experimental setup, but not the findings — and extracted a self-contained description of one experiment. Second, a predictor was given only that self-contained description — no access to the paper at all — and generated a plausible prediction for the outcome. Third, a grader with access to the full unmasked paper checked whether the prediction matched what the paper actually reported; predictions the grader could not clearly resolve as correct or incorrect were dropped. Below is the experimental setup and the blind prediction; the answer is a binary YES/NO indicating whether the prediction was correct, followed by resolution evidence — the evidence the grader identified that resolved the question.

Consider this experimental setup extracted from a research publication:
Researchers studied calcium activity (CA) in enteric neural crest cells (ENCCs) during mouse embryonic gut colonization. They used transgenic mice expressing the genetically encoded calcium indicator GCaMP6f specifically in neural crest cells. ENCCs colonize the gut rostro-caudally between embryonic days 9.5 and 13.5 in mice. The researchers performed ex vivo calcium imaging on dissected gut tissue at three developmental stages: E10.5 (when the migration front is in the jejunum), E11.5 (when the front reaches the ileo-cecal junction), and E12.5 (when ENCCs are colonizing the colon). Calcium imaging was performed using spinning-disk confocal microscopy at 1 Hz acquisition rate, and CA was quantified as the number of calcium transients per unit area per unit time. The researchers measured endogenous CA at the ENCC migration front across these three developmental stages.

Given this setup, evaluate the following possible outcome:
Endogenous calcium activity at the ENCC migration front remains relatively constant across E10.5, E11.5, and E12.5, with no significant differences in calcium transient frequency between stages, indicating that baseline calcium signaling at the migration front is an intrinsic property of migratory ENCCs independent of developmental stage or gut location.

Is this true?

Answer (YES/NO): NO